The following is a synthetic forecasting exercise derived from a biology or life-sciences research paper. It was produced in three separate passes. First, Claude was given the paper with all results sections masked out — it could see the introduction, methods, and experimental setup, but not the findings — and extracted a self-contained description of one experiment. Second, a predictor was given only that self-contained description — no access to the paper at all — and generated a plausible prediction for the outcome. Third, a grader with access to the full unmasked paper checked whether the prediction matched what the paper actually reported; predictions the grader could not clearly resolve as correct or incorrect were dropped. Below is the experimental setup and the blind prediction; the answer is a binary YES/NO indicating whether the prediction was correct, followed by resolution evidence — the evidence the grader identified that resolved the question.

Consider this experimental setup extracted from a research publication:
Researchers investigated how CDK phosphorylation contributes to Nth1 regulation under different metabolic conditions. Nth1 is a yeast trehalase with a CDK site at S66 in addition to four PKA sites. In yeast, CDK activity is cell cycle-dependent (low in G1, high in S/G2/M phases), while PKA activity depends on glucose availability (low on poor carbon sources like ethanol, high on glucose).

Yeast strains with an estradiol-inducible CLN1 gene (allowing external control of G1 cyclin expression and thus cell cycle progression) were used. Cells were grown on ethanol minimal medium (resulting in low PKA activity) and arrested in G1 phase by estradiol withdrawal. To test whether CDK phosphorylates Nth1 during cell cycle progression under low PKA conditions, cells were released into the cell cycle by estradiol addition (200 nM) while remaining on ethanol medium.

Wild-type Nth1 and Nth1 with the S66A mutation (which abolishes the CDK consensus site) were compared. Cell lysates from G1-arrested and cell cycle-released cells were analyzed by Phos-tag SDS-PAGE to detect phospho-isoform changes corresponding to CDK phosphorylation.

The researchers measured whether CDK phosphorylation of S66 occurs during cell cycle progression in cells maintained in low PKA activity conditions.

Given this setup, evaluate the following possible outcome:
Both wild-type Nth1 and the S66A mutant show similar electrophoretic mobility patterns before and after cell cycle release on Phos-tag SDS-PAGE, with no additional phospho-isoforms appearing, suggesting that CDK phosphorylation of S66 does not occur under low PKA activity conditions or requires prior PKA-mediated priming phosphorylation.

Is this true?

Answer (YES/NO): NO